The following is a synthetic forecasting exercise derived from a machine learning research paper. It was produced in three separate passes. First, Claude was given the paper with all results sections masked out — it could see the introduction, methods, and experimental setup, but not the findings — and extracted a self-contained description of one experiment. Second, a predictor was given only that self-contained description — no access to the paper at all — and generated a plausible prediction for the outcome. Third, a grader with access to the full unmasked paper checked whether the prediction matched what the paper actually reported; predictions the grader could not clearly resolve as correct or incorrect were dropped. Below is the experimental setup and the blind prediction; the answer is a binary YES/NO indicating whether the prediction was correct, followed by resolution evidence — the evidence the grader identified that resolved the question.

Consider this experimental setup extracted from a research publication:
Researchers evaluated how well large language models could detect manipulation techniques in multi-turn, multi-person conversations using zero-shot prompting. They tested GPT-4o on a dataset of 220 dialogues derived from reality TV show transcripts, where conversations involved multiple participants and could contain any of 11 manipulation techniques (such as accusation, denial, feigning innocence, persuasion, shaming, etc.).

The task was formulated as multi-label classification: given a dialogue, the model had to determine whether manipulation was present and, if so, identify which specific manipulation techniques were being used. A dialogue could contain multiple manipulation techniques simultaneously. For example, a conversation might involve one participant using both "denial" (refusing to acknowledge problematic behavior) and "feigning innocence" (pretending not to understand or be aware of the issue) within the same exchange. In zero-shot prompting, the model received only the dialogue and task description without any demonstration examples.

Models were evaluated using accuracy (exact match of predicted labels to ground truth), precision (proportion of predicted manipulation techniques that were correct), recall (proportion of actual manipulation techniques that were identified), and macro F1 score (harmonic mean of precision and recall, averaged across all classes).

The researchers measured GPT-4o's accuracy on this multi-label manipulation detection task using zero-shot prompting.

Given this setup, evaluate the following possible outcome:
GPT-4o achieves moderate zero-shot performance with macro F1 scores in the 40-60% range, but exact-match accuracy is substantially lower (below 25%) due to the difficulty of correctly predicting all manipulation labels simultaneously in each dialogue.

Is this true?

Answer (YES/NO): NO